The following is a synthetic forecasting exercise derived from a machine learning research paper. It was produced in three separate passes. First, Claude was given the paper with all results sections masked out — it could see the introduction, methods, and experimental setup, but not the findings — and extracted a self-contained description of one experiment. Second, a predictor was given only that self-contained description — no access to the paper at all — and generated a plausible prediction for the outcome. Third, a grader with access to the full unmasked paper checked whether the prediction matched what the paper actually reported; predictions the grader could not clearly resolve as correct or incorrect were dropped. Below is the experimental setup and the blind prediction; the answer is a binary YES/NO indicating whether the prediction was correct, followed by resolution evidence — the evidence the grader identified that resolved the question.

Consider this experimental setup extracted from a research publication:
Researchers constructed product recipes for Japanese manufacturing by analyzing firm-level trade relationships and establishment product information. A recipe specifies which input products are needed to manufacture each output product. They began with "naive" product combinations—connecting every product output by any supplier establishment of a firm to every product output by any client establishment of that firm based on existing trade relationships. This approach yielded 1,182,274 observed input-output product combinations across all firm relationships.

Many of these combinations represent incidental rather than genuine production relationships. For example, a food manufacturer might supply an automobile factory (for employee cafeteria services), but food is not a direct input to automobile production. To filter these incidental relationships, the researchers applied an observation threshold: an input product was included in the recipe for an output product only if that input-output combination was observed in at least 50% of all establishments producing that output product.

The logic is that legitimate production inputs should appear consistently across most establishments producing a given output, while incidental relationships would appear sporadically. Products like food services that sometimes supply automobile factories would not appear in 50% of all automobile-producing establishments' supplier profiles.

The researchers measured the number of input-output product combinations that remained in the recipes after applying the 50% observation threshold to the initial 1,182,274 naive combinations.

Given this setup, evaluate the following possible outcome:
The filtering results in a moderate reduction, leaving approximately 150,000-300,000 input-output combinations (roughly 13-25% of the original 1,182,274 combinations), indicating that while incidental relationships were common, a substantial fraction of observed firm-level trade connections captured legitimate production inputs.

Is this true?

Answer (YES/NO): NO